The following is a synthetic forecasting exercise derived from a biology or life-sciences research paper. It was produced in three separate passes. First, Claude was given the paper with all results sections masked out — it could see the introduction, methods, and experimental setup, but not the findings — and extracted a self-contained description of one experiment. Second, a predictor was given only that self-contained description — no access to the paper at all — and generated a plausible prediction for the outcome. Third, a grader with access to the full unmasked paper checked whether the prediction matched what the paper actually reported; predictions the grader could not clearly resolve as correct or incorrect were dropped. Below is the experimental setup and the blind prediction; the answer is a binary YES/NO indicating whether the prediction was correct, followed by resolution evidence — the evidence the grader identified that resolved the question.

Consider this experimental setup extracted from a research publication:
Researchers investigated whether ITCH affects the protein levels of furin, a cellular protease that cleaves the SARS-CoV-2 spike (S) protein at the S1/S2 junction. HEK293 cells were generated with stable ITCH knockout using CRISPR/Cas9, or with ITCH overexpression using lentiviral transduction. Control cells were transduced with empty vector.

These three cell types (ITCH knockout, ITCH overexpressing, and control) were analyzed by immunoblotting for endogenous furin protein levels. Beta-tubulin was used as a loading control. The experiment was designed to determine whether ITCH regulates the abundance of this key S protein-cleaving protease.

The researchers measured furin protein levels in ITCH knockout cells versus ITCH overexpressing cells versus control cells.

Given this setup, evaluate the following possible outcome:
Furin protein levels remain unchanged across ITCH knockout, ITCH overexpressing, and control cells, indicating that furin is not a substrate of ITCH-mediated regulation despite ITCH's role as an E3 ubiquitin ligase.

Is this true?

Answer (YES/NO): NO